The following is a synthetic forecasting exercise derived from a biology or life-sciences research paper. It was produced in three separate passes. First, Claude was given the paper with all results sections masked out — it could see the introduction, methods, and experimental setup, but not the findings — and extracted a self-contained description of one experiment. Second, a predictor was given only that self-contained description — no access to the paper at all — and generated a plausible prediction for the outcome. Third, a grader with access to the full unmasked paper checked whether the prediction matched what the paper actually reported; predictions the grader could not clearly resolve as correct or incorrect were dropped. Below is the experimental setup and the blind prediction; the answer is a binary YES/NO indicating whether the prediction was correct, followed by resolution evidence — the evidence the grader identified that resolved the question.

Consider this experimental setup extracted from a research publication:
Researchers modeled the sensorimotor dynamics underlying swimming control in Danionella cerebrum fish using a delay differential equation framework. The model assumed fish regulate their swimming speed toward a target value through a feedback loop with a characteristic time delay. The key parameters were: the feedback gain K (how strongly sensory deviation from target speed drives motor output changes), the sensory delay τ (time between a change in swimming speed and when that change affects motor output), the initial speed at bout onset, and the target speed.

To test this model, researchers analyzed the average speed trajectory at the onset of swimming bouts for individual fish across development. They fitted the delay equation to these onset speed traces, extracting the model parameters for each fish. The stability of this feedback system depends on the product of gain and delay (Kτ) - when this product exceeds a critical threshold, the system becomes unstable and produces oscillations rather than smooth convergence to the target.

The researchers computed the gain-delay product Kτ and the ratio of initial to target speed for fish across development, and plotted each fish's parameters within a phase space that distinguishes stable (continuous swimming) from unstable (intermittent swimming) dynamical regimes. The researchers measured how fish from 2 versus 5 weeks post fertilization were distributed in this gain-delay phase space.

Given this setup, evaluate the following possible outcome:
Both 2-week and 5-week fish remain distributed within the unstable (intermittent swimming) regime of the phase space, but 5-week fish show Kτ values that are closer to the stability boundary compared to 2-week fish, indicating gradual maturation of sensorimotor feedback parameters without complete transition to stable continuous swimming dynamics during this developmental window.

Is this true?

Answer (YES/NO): NO